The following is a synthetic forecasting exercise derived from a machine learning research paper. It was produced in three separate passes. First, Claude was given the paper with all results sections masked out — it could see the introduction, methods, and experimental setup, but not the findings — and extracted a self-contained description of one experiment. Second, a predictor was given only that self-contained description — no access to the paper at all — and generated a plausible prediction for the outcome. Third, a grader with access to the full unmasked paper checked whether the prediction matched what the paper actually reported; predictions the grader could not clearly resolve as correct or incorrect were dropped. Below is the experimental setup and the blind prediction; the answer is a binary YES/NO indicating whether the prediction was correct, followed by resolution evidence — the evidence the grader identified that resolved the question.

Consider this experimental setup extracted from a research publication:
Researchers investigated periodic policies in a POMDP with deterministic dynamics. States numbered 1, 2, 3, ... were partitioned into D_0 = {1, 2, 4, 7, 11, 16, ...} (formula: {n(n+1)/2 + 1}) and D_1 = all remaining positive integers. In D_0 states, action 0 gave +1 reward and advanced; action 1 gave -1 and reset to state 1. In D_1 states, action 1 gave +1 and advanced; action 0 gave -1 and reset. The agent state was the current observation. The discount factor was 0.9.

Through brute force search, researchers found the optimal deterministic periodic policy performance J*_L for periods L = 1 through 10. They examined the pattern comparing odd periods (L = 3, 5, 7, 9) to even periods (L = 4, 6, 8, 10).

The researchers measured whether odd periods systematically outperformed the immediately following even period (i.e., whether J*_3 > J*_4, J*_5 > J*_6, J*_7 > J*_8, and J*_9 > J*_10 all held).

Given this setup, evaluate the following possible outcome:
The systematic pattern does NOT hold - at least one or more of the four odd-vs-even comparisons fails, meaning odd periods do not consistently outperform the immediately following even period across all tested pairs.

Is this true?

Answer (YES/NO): NO